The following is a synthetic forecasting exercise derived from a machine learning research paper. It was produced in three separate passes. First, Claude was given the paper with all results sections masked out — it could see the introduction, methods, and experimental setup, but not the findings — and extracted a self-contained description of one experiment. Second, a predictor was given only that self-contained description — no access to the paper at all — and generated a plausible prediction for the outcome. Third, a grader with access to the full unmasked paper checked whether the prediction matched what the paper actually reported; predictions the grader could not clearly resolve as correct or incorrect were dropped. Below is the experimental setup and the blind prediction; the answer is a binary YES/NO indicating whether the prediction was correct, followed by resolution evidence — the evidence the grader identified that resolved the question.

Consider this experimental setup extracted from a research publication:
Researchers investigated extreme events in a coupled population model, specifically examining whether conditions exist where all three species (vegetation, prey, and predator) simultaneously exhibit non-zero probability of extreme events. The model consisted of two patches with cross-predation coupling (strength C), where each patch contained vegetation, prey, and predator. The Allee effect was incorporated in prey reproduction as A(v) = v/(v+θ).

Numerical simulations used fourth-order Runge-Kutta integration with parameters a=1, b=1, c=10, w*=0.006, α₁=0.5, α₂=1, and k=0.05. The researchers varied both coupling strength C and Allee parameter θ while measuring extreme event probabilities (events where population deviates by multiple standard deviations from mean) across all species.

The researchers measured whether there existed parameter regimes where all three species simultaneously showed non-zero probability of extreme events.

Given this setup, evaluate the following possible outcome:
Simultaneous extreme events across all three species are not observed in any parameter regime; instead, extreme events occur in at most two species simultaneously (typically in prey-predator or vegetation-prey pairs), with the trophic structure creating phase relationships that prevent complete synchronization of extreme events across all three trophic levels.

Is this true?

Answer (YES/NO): NO